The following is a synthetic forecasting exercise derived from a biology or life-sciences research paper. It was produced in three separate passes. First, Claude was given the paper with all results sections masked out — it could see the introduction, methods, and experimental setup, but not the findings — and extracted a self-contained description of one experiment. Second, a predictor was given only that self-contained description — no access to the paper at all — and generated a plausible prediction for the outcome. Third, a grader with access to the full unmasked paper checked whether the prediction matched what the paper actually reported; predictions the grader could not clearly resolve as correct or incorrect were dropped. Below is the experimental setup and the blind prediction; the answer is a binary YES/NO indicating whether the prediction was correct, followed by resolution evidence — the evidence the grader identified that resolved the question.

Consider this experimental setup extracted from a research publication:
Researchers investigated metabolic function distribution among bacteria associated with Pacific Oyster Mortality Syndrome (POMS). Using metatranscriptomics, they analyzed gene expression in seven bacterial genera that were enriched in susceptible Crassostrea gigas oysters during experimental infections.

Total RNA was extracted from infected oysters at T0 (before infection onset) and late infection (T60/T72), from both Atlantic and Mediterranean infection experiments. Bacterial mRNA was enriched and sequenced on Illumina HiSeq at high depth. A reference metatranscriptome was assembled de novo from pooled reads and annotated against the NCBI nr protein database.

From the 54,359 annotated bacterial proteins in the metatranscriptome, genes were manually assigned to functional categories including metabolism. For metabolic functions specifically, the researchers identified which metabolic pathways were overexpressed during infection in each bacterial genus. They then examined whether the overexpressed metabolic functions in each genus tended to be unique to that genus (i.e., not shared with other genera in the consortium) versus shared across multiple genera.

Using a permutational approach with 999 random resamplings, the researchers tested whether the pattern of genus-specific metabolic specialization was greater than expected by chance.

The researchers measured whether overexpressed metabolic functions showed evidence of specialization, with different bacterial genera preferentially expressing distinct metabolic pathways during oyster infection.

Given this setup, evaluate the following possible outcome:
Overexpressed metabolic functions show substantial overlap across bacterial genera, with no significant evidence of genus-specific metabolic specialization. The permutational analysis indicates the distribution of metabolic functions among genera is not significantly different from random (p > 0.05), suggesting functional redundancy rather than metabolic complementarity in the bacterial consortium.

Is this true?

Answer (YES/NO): NO